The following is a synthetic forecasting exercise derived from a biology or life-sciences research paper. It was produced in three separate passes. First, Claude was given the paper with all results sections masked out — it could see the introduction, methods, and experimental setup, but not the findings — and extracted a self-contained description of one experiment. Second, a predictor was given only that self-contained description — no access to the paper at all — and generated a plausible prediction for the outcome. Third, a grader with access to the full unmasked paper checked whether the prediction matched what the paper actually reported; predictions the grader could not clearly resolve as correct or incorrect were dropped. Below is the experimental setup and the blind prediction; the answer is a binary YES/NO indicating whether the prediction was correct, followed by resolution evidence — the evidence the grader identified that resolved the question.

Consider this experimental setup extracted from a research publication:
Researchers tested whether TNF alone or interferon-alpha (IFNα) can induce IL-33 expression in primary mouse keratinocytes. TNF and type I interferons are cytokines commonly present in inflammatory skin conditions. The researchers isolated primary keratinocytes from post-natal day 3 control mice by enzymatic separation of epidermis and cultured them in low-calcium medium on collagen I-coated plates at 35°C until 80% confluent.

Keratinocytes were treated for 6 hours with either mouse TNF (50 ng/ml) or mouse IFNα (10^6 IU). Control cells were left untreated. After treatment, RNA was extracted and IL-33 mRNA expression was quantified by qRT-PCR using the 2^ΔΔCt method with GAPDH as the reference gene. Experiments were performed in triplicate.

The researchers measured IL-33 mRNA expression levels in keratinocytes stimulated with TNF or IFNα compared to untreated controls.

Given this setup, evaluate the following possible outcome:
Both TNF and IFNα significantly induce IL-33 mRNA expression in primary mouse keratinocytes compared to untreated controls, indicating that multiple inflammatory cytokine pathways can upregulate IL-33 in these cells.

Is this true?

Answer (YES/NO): NO